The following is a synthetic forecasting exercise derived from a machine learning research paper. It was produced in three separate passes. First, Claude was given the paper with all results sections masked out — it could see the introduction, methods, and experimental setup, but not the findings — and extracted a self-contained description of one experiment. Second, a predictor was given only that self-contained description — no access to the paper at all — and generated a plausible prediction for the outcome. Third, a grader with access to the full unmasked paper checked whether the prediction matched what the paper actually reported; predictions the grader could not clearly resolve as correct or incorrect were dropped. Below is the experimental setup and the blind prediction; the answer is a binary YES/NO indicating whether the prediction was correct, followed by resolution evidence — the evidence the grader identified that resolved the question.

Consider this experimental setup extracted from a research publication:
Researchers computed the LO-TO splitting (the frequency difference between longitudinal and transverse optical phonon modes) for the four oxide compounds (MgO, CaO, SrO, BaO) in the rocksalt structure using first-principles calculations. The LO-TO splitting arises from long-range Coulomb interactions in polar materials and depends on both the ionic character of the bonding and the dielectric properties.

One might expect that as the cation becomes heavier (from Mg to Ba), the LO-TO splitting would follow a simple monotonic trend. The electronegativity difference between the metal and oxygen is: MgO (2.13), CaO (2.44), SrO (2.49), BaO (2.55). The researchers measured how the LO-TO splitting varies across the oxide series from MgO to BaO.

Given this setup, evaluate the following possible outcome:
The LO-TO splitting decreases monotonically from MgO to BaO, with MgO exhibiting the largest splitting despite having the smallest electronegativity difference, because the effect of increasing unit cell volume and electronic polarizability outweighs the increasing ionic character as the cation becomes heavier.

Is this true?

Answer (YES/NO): NO